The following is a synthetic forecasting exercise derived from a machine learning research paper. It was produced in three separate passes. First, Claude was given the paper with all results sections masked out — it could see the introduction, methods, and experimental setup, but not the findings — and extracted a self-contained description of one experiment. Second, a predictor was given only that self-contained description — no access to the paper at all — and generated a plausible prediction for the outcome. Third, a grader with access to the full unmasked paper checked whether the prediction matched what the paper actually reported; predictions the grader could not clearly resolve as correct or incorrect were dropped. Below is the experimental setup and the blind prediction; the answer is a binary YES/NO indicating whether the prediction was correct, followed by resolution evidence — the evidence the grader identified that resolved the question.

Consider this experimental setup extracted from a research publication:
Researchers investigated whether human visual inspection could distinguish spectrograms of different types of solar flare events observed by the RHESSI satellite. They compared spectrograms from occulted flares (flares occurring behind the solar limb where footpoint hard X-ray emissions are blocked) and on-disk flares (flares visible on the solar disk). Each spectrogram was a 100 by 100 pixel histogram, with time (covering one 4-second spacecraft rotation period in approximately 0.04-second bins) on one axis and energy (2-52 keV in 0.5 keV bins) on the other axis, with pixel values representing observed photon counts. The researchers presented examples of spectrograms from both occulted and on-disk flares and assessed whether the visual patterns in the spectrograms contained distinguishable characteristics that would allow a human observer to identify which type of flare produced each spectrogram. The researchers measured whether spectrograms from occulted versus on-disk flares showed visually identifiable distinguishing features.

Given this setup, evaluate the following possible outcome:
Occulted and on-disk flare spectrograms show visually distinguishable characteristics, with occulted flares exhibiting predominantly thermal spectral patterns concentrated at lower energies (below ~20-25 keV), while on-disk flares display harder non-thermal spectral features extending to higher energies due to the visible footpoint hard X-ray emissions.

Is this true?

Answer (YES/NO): NO